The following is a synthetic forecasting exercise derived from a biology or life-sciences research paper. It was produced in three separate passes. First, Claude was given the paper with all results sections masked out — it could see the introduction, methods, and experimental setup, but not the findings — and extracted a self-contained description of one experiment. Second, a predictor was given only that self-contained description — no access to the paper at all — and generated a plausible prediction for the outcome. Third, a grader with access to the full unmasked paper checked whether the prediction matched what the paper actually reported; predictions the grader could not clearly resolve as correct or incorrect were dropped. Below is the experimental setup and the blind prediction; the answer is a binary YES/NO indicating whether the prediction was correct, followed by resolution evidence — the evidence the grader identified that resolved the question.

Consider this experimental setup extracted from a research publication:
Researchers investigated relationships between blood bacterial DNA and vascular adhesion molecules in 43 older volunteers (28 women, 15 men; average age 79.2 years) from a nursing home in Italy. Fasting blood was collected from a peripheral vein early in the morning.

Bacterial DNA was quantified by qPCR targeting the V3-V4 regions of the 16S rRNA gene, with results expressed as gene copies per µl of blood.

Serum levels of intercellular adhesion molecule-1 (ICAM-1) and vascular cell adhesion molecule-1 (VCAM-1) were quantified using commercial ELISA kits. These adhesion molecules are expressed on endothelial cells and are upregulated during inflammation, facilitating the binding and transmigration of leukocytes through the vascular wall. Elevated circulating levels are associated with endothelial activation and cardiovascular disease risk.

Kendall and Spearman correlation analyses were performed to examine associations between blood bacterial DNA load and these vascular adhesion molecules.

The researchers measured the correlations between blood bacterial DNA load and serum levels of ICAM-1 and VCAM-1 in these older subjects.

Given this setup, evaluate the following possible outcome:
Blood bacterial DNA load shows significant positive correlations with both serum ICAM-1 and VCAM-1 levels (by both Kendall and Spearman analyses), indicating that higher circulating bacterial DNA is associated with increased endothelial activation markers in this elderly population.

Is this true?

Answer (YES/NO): NO